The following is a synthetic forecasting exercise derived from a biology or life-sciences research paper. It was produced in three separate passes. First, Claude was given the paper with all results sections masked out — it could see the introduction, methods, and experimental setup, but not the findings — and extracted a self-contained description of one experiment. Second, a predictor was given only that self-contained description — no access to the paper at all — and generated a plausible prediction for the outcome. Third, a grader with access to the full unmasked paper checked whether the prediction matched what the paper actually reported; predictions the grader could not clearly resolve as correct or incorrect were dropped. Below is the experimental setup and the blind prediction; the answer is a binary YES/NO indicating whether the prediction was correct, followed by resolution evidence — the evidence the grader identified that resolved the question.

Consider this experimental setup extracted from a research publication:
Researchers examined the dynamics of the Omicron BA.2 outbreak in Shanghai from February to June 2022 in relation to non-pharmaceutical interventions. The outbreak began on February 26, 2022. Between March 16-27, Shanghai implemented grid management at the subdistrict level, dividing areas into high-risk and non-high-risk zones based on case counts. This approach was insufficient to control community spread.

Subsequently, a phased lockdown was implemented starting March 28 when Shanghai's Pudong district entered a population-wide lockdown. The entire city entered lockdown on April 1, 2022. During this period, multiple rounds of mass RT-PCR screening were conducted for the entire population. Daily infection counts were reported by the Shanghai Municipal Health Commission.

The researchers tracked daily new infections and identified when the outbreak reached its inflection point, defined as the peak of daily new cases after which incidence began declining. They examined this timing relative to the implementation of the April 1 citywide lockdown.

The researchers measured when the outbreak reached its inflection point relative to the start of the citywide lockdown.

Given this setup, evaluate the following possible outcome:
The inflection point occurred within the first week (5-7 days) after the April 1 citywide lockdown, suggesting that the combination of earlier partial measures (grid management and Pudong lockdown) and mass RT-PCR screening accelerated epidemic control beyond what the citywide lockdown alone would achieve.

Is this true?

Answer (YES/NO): NO